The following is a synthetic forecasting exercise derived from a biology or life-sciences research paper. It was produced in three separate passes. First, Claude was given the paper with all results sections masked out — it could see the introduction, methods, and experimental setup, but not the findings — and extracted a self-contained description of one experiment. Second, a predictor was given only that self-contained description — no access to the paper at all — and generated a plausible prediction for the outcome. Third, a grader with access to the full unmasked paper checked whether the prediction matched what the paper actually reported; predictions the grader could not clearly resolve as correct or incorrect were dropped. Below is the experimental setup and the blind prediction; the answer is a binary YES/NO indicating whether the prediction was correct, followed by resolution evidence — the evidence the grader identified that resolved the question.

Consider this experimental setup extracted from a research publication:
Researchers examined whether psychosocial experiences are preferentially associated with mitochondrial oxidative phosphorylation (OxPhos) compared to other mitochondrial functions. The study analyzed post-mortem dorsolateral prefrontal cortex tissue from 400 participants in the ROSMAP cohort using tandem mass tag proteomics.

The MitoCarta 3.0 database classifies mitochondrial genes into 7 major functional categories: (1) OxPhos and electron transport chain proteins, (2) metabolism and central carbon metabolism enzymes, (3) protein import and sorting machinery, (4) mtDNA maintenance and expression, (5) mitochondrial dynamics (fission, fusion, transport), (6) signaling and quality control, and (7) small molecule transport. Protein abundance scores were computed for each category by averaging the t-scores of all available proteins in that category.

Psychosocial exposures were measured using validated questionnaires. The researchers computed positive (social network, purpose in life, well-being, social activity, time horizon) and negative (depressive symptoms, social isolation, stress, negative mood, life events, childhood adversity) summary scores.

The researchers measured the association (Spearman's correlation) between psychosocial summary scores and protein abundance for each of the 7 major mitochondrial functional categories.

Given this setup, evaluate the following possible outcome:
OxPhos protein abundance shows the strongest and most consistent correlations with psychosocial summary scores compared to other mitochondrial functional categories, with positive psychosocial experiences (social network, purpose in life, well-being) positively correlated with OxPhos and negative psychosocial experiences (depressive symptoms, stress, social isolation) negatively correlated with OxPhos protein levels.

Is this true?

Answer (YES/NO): YES